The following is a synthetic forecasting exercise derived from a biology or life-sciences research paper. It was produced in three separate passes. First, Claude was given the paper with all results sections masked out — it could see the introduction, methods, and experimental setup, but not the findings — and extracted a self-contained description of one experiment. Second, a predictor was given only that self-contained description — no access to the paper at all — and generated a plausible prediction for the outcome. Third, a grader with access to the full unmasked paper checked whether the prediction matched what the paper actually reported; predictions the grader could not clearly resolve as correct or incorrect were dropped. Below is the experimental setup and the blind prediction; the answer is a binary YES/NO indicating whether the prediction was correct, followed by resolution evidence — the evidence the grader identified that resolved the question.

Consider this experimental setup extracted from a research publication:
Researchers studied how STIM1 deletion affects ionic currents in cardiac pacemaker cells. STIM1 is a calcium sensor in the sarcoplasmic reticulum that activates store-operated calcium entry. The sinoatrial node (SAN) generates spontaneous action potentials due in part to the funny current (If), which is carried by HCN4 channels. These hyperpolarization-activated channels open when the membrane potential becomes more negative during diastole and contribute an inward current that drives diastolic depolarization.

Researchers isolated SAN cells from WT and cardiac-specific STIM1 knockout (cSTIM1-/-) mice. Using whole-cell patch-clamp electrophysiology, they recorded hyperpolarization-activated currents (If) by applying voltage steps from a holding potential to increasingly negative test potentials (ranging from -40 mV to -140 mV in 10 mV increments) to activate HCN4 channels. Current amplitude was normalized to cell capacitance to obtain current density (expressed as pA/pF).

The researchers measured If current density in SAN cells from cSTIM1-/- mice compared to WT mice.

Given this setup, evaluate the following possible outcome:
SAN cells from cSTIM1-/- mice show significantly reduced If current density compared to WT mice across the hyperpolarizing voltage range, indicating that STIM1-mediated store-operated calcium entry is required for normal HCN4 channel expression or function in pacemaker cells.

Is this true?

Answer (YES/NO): NO